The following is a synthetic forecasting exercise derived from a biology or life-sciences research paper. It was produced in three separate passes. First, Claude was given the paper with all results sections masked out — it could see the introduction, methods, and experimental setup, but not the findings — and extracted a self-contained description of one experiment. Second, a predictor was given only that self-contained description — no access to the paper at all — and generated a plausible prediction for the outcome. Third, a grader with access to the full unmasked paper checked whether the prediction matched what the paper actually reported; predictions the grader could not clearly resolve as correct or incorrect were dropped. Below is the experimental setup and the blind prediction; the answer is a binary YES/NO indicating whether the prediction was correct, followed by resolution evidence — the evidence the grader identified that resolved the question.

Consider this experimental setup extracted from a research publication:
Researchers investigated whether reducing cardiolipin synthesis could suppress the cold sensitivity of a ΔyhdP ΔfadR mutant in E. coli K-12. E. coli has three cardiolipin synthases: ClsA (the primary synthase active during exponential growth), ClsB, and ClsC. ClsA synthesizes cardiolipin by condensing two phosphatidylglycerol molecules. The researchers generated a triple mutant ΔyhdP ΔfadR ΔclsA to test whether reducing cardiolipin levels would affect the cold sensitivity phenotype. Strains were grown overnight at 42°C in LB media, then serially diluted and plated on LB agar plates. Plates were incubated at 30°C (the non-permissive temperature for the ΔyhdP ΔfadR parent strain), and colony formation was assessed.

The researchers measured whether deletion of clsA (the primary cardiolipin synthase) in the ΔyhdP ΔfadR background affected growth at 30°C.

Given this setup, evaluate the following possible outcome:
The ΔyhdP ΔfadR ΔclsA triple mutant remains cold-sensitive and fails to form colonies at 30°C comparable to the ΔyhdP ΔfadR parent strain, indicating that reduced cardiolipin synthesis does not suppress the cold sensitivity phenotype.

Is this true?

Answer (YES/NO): NO